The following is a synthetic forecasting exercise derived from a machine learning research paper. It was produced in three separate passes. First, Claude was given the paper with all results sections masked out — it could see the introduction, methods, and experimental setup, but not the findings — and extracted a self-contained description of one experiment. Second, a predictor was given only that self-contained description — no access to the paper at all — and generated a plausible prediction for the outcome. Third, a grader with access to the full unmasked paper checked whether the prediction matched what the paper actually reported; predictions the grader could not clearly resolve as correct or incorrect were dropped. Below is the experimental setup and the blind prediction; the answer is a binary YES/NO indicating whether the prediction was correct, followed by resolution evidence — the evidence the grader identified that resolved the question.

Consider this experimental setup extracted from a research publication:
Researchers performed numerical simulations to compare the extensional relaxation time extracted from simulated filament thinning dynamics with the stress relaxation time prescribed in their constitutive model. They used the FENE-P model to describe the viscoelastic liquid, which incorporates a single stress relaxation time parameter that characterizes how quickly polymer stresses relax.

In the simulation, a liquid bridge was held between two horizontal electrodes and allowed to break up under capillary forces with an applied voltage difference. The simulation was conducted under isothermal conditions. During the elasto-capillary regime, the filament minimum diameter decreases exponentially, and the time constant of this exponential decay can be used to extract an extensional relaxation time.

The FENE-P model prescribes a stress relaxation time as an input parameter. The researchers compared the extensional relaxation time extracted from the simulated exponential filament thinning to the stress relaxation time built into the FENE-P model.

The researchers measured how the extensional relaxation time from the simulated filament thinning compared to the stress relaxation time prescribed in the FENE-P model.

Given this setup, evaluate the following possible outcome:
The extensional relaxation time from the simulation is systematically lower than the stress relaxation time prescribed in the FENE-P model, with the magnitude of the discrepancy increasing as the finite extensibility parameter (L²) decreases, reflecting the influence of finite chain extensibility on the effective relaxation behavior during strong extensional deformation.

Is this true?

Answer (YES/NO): NO